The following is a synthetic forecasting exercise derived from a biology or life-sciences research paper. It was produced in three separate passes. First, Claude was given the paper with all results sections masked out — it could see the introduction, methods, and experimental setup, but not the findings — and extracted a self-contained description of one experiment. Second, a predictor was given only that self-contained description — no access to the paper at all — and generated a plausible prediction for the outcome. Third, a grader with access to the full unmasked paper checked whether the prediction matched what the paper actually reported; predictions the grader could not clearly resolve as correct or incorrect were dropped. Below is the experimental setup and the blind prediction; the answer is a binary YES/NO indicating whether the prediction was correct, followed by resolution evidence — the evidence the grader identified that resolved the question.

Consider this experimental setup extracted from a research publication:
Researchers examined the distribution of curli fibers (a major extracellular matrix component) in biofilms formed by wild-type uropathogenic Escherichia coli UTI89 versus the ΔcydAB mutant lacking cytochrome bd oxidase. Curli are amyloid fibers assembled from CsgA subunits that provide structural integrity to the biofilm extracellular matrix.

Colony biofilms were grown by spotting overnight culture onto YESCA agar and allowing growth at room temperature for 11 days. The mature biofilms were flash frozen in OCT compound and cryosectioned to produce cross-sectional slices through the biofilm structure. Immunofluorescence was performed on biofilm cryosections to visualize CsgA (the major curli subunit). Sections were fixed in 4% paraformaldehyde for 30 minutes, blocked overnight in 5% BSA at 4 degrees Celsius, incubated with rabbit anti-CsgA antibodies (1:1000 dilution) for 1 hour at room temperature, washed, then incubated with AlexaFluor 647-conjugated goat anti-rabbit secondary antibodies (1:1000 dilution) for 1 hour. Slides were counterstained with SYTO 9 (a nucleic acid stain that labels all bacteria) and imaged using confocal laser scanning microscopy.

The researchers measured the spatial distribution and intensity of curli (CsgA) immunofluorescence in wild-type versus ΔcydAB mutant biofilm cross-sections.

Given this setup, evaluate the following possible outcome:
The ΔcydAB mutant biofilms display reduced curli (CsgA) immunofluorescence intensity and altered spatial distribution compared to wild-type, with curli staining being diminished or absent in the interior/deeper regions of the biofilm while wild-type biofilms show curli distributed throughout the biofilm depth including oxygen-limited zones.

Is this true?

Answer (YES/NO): NO